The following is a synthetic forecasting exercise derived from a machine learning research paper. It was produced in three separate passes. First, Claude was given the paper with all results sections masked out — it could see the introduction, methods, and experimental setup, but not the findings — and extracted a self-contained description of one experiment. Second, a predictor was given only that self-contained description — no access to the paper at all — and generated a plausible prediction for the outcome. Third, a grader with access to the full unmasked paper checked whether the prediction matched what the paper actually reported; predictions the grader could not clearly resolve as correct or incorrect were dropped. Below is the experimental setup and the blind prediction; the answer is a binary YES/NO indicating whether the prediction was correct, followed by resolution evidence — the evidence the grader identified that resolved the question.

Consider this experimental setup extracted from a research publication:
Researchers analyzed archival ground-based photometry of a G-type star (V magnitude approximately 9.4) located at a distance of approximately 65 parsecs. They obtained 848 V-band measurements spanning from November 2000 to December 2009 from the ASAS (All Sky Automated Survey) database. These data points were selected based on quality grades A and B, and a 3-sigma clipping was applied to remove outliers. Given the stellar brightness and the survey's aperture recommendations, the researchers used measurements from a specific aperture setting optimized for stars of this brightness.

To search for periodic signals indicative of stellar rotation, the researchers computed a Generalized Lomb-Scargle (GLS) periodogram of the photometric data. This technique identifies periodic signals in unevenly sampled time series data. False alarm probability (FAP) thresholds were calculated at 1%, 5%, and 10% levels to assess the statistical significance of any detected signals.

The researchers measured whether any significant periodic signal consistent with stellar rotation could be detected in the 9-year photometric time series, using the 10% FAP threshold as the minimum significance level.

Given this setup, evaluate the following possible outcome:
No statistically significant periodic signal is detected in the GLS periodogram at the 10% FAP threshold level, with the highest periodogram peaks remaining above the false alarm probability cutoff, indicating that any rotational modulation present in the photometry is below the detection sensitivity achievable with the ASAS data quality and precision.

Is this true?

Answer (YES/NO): YES